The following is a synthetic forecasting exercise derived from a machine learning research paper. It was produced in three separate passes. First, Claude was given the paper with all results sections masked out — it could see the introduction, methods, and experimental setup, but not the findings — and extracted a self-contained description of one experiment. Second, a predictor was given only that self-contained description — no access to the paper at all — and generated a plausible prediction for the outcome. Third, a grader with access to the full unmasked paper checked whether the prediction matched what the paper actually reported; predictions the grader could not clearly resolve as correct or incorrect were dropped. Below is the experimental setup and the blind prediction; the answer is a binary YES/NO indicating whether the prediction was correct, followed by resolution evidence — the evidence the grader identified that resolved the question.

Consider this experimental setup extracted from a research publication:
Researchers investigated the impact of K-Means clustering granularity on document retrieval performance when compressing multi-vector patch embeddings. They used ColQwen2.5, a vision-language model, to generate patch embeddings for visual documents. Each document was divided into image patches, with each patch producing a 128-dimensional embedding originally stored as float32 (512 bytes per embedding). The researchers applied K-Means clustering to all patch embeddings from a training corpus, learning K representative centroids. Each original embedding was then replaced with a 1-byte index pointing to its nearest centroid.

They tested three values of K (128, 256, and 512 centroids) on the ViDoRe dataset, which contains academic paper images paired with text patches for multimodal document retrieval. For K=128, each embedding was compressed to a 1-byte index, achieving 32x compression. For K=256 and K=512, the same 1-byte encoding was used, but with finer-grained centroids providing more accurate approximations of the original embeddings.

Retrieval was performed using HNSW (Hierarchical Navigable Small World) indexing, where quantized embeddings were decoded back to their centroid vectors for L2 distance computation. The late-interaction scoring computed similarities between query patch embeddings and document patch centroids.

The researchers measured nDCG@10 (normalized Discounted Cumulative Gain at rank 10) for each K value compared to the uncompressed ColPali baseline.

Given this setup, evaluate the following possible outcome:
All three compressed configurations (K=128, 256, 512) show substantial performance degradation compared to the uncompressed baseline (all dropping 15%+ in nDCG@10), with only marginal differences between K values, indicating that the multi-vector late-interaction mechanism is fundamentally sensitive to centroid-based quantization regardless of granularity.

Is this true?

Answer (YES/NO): NO